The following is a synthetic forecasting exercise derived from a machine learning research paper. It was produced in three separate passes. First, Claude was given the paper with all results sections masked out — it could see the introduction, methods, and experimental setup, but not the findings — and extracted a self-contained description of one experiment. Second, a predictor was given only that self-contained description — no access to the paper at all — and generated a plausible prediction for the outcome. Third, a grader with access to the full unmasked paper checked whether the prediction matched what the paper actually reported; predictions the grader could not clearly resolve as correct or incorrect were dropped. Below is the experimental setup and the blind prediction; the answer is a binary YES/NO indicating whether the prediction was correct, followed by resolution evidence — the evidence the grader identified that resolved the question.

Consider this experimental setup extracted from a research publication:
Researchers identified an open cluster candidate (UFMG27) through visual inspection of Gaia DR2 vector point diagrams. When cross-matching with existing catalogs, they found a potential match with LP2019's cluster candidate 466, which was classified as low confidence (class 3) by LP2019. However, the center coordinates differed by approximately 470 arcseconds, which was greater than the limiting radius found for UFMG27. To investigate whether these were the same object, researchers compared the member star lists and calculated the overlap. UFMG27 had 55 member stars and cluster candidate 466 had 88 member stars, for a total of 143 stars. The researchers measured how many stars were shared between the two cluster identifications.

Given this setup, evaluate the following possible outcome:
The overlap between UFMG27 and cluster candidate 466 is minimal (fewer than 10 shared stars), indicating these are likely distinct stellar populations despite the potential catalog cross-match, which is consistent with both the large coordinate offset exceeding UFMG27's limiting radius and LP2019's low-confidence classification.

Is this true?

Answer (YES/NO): NO